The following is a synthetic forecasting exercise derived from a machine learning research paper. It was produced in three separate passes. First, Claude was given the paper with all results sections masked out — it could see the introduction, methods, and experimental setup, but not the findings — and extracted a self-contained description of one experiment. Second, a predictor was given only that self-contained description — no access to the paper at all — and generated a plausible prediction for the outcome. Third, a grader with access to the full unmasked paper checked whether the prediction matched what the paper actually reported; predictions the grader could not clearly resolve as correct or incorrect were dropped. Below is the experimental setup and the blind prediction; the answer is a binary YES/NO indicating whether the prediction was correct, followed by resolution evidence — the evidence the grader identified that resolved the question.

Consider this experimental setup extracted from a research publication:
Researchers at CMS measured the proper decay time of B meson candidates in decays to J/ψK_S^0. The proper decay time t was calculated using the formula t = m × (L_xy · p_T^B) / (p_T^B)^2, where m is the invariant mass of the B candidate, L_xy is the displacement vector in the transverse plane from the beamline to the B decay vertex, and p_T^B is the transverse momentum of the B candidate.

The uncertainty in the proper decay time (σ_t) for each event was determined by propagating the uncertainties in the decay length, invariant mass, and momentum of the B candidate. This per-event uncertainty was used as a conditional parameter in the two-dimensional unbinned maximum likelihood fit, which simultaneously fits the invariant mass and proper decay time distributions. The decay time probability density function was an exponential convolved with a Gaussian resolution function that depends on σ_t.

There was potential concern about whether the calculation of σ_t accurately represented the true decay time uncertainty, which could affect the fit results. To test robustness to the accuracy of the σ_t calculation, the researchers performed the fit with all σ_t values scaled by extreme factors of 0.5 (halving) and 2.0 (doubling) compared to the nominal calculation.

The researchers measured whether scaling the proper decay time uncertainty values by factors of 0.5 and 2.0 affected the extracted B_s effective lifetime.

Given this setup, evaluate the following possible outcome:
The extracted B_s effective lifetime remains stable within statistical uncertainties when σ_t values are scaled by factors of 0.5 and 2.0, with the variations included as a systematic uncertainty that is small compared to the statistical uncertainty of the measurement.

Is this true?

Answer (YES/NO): NO